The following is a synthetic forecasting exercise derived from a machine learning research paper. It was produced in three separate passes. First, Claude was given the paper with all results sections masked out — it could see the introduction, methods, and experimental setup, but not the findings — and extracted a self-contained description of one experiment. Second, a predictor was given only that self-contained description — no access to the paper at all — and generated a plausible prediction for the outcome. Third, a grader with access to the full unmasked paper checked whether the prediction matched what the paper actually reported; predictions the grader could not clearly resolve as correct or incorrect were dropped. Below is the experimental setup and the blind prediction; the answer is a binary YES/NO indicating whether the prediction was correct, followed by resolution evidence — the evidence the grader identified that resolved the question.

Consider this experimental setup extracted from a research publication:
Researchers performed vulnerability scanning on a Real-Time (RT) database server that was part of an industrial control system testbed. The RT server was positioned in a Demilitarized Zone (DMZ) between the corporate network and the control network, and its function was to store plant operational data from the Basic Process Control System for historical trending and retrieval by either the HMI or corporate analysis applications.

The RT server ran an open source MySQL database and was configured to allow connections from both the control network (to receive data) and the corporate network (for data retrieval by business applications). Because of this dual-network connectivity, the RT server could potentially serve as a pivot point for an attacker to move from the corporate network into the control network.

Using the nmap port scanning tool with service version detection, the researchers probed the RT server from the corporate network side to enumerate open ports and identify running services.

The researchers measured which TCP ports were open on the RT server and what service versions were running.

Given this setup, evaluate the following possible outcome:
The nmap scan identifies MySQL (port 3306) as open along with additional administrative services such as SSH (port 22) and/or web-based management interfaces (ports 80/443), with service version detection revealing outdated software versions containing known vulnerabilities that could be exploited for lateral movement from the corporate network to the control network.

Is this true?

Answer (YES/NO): NO